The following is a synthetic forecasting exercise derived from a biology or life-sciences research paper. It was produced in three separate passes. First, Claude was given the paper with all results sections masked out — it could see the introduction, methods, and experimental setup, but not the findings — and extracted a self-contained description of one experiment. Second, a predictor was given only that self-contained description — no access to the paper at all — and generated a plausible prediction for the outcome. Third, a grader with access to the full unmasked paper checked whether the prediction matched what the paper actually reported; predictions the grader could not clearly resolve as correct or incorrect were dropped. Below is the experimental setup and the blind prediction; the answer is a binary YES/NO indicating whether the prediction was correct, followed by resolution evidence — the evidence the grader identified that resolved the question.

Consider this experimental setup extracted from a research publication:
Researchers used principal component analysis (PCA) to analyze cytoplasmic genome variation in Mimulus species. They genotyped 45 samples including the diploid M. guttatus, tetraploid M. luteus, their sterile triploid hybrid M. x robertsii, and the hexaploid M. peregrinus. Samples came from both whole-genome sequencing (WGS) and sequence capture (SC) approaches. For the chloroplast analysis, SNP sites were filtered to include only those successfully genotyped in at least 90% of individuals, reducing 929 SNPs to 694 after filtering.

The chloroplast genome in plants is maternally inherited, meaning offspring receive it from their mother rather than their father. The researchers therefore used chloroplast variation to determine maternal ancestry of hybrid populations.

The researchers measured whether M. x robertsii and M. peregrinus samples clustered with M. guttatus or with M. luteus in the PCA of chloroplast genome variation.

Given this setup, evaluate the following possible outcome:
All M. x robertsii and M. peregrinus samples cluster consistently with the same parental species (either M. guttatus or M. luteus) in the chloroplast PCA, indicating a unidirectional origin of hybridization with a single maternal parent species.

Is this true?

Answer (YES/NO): YES